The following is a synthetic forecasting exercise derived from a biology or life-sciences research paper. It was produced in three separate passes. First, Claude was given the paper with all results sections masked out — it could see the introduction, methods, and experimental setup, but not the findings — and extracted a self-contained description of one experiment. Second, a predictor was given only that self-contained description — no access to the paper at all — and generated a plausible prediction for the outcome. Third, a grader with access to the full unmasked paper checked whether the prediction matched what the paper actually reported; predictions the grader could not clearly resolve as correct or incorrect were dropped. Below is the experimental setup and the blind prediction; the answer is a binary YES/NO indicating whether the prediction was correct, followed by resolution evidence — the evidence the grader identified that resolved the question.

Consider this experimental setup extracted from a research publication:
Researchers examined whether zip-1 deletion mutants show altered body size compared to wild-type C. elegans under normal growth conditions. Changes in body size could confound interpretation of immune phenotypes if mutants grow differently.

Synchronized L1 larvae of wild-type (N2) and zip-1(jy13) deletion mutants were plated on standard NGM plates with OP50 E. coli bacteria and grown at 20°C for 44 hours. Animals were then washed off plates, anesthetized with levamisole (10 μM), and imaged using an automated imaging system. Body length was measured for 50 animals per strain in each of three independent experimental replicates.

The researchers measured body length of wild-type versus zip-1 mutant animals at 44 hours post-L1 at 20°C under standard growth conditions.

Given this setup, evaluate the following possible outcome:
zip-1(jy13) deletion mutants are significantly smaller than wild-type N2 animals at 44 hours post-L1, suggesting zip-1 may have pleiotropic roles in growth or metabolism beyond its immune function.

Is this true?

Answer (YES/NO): NO